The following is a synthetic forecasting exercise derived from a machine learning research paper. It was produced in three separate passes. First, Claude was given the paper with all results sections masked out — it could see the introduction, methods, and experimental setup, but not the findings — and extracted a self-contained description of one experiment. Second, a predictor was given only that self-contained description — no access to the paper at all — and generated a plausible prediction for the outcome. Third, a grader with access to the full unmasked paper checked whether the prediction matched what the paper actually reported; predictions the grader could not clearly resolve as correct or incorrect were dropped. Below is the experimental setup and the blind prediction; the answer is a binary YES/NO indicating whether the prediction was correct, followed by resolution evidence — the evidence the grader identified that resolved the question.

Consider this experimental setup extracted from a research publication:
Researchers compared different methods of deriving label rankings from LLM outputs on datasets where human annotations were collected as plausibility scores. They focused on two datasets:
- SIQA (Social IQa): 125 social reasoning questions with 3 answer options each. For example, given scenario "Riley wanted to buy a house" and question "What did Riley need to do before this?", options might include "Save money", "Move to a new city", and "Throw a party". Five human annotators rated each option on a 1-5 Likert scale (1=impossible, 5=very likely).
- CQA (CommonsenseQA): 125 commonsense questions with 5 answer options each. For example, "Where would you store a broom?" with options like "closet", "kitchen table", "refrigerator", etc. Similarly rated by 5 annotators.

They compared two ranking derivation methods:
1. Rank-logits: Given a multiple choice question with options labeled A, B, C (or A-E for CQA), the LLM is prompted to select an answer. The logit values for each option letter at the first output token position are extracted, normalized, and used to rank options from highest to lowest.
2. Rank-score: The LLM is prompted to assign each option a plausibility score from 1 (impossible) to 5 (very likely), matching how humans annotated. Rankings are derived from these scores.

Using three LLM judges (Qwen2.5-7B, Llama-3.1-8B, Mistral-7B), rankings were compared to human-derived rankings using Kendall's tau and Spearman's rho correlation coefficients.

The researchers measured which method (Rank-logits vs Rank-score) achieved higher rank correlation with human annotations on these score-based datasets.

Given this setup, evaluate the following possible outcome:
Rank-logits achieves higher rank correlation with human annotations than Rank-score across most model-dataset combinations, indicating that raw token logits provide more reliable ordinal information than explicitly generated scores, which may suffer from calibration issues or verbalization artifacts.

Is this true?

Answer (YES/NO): NO